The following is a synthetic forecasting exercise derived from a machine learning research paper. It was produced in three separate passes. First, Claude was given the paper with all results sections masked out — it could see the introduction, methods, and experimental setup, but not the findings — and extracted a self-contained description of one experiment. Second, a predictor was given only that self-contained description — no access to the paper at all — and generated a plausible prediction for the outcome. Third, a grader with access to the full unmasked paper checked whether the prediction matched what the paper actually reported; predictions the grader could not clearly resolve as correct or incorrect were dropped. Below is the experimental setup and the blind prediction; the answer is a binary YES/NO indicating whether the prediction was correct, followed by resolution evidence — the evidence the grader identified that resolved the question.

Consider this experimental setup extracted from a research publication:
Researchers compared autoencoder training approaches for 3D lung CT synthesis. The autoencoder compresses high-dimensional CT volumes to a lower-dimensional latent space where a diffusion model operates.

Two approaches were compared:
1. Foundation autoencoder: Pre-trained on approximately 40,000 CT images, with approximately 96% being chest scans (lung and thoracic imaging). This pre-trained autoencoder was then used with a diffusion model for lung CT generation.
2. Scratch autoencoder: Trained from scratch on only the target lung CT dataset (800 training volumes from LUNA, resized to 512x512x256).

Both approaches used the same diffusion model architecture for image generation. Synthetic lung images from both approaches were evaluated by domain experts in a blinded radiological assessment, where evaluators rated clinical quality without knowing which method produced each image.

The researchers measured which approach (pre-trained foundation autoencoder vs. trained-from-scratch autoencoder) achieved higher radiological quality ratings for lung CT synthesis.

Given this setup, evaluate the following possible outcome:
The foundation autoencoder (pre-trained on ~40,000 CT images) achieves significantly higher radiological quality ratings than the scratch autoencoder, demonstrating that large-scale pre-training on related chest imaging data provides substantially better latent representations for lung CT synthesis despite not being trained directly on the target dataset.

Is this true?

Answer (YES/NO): NO